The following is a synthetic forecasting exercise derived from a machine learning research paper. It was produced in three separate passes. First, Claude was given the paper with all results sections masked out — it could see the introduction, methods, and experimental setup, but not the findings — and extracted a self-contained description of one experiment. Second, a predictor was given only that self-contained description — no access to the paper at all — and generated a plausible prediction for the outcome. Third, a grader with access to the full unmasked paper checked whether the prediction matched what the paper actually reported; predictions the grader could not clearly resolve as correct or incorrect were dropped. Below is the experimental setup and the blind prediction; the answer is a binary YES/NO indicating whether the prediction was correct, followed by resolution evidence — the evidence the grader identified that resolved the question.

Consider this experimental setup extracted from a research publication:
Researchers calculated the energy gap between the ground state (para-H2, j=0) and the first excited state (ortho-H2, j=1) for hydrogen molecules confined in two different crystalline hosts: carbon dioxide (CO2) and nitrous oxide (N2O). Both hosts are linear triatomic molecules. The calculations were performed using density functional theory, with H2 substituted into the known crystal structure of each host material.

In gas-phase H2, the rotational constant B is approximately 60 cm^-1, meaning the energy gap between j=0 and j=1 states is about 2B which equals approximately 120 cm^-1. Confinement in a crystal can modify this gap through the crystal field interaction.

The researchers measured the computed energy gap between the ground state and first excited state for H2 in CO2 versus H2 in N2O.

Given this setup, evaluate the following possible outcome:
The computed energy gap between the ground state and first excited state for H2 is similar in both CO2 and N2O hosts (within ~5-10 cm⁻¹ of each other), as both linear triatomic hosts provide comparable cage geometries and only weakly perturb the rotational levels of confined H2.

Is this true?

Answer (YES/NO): NO